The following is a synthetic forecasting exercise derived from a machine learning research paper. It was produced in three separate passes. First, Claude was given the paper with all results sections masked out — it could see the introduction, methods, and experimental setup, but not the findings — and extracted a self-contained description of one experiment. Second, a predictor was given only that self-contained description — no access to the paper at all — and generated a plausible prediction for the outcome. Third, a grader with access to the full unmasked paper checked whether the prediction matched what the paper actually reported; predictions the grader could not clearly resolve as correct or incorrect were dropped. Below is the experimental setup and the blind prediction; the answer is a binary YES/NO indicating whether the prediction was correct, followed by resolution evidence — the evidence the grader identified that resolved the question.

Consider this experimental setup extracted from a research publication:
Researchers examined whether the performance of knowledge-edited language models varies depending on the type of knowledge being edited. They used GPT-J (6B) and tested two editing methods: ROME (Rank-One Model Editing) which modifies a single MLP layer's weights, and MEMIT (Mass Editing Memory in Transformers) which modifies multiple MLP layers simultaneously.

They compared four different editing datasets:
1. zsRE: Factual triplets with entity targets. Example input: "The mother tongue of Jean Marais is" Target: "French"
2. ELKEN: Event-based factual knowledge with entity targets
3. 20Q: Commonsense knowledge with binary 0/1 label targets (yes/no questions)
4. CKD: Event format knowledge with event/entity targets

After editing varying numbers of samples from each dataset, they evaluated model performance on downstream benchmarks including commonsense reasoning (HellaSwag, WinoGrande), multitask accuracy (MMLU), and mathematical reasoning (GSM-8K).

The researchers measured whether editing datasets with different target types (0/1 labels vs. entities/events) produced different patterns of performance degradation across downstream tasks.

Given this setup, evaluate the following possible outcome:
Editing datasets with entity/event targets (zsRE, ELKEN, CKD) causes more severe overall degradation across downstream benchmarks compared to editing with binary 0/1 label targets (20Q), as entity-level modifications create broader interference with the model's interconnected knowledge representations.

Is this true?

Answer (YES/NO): YES